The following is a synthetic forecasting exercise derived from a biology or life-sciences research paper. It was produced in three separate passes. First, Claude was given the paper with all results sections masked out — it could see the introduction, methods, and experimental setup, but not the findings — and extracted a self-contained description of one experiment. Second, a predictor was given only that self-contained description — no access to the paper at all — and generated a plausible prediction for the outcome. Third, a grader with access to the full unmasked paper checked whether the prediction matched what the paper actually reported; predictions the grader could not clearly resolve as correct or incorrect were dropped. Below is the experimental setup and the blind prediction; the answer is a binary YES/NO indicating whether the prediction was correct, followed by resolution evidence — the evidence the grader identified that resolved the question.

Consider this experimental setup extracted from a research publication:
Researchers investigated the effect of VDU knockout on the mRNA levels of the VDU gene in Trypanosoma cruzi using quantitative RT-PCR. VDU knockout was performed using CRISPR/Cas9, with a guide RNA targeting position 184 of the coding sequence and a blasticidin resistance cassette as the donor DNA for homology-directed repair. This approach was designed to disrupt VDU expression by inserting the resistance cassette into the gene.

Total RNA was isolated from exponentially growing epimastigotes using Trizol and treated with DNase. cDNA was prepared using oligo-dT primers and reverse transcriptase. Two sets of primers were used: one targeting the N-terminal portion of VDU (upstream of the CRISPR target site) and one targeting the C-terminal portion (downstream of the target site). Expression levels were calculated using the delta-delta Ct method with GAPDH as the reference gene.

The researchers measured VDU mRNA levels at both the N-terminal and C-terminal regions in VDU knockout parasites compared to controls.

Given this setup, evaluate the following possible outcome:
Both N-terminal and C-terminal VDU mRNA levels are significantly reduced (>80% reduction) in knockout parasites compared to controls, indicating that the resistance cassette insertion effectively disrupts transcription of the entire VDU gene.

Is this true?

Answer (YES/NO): YES